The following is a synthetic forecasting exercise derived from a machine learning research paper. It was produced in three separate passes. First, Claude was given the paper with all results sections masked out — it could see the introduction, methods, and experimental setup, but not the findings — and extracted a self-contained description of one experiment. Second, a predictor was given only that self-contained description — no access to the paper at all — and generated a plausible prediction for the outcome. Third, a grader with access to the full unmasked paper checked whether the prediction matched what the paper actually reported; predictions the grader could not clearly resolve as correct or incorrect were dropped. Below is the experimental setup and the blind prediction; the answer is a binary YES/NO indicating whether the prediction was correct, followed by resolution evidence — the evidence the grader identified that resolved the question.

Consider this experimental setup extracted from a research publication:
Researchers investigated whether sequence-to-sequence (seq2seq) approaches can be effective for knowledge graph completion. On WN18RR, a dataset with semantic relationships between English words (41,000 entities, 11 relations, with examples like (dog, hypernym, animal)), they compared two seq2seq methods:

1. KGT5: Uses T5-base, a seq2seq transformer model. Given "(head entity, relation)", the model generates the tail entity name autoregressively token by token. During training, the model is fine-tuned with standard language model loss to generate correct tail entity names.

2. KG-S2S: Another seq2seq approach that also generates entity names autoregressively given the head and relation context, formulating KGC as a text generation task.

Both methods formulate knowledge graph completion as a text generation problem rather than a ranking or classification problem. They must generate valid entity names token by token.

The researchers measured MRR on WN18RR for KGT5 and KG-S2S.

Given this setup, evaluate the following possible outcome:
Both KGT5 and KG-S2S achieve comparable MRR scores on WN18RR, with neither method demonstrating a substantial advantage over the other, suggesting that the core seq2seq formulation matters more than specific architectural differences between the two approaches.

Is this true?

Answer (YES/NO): NO